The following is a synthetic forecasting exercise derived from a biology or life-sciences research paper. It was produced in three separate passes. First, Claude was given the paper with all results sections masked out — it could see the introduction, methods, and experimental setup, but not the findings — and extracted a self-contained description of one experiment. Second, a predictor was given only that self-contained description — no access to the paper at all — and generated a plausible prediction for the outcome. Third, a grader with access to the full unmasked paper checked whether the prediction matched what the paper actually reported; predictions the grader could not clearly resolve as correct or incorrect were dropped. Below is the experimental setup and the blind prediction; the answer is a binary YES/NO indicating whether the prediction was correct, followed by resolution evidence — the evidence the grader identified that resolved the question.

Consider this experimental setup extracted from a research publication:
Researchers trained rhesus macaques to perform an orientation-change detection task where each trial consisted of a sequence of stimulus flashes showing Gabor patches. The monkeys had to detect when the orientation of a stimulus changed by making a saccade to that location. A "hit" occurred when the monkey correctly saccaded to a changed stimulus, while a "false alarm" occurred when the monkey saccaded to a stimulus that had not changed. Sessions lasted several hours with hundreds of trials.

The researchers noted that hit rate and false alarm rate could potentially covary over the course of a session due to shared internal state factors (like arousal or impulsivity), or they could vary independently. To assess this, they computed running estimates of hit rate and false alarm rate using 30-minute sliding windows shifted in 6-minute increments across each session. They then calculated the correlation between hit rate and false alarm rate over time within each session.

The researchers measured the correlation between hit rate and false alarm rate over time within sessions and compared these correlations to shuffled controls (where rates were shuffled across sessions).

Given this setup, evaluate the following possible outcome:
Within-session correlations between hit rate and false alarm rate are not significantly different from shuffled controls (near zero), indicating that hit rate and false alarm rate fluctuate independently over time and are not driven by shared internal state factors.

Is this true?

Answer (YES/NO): NO